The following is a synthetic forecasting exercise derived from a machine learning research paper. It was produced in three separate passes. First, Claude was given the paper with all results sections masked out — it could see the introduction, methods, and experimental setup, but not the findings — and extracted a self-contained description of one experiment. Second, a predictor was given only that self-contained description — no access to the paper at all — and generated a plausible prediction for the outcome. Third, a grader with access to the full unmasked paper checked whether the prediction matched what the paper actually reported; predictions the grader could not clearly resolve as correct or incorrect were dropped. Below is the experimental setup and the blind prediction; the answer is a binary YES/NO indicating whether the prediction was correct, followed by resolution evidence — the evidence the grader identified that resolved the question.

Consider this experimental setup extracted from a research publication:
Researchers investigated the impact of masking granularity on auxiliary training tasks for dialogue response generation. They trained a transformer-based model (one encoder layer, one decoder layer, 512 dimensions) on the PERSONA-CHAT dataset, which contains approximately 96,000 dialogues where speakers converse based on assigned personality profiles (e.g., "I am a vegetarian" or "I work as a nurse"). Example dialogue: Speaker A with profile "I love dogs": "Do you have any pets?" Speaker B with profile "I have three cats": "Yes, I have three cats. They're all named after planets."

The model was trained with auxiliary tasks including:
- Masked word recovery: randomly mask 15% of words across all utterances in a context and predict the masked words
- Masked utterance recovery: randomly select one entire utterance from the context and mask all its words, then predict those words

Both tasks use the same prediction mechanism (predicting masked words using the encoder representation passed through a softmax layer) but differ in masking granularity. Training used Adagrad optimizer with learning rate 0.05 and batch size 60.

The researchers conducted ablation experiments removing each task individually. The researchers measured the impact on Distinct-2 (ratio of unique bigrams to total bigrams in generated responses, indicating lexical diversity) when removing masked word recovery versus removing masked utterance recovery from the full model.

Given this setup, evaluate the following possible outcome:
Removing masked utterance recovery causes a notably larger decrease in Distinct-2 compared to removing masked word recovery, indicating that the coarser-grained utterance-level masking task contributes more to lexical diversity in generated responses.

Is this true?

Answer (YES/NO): NO